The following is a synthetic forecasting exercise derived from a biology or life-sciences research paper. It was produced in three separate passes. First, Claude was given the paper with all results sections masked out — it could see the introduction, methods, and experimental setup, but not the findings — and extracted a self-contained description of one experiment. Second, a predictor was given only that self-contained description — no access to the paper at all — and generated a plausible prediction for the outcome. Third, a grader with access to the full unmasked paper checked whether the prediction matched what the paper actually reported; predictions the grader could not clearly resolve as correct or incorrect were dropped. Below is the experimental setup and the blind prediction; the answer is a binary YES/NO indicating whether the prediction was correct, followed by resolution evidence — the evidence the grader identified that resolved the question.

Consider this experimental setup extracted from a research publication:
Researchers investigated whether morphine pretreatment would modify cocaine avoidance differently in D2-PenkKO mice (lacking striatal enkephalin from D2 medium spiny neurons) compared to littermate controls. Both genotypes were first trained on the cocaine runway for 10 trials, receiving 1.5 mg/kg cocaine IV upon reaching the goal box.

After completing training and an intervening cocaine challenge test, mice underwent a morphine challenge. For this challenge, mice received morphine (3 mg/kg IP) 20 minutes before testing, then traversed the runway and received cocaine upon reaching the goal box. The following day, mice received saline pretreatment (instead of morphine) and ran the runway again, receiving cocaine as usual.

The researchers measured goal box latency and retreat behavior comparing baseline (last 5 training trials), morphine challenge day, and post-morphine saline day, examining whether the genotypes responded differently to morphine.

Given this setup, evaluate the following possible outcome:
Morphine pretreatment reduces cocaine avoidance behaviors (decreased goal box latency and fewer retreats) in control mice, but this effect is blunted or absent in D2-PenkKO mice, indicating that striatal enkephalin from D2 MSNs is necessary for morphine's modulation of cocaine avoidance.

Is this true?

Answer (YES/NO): NO